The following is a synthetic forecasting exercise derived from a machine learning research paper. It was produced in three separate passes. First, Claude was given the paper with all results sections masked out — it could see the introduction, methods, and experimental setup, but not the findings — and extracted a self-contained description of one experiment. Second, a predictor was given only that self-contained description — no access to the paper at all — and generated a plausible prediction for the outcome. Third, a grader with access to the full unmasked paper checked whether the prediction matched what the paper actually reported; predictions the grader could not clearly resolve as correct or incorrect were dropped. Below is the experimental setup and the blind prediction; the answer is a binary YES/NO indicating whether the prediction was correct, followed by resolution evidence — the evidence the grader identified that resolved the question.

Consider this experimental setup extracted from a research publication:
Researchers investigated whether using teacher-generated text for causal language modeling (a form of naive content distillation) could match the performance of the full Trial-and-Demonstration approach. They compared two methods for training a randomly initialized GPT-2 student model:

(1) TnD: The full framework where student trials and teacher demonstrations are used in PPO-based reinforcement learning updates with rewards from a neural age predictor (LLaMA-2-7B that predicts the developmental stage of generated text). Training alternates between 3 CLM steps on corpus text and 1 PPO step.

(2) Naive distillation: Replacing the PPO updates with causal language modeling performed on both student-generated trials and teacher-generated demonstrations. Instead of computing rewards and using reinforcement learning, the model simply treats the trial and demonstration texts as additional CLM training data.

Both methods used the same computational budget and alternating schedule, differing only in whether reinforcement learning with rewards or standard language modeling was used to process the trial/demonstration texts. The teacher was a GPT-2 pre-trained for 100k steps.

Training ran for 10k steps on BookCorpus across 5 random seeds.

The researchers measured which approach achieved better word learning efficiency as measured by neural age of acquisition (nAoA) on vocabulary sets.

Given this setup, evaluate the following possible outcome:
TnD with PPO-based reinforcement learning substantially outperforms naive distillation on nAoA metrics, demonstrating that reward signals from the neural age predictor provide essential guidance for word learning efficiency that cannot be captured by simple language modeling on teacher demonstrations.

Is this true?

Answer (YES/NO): YES